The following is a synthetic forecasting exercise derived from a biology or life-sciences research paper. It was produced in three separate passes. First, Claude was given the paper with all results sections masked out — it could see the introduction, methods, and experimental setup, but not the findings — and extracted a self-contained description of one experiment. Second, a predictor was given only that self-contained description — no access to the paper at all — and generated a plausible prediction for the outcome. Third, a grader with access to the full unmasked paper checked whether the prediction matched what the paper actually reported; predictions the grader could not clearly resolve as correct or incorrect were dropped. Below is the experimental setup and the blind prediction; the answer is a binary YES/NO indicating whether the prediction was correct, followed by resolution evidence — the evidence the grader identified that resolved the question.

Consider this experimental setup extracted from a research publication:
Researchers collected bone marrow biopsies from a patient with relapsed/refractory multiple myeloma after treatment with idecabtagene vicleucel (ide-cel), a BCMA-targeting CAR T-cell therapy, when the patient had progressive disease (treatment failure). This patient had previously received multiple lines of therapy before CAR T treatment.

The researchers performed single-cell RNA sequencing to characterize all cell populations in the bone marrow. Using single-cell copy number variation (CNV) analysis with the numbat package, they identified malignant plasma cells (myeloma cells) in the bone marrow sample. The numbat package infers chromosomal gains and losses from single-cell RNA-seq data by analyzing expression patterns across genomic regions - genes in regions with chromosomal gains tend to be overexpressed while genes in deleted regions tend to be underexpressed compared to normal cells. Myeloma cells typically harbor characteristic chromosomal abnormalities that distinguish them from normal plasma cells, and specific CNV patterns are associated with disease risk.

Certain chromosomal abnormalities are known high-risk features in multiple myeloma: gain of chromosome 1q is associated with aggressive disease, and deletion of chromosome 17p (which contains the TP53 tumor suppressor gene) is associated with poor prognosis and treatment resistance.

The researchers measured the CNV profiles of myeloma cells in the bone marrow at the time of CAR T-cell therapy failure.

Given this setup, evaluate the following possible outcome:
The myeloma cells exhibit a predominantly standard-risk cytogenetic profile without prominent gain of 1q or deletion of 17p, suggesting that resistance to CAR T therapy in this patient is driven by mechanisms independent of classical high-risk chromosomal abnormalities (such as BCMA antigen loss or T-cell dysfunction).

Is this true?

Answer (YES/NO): NO